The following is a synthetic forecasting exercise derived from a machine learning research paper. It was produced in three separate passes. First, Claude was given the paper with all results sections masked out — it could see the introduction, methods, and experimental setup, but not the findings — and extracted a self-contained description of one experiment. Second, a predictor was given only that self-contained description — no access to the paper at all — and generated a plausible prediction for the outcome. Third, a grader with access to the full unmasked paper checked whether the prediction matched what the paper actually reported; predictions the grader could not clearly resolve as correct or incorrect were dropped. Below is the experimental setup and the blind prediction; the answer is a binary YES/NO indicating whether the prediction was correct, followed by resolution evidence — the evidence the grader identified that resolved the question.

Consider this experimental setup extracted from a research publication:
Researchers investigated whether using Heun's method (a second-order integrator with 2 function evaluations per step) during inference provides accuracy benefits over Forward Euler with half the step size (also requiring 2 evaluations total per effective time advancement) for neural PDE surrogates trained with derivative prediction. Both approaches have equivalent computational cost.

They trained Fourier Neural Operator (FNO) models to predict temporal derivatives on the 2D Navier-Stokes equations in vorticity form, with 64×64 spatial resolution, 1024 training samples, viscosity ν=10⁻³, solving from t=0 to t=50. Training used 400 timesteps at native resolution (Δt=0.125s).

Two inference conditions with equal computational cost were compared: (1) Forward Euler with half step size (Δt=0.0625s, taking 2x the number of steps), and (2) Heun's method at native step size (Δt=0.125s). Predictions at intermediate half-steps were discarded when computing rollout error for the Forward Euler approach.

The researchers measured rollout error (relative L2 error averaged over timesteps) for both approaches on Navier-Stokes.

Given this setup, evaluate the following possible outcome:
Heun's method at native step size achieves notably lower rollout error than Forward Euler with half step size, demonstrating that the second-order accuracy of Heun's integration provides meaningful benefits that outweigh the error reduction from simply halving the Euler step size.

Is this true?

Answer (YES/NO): YES